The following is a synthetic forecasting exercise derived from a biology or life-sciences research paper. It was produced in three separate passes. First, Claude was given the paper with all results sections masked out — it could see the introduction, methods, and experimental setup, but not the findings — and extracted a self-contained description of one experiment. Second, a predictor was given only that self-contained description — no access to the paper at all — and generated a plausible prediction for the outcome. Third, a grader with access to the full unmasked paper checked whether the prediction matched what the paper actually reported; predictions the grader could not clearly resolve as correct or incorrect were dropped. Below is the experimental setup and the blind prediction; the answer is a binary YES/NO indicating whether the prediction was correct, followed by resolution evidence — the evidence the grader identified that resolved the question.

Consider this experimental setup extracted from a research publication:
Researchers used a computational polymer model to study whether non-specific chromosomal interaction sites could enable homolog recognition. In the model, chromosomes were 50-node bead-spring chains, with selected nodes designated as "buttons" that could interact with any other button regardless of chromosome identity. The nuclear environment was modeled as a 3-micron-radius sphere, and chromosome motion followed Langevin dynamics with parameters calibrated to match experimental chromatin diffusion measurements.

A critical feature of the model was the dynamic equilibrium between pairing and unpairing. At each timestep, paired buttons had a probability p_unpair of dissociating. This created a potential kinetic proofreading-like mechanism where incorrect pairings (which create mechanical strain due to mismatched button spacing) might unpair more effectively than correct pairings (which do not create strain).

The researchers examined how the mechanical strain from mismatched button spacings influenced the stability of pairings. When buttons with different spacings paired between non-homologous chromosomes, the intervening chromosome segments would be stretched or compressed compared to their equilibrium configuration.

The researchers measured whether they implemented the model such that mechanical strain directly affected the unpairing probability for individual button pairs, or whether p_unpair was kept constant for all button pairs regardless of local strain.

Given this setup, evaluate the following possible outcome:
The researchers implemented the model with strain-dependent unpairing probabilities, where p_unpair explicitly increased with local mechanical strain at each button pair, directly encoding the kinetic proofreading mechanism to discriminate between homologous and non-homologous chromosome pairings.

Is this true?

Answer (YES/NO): NO